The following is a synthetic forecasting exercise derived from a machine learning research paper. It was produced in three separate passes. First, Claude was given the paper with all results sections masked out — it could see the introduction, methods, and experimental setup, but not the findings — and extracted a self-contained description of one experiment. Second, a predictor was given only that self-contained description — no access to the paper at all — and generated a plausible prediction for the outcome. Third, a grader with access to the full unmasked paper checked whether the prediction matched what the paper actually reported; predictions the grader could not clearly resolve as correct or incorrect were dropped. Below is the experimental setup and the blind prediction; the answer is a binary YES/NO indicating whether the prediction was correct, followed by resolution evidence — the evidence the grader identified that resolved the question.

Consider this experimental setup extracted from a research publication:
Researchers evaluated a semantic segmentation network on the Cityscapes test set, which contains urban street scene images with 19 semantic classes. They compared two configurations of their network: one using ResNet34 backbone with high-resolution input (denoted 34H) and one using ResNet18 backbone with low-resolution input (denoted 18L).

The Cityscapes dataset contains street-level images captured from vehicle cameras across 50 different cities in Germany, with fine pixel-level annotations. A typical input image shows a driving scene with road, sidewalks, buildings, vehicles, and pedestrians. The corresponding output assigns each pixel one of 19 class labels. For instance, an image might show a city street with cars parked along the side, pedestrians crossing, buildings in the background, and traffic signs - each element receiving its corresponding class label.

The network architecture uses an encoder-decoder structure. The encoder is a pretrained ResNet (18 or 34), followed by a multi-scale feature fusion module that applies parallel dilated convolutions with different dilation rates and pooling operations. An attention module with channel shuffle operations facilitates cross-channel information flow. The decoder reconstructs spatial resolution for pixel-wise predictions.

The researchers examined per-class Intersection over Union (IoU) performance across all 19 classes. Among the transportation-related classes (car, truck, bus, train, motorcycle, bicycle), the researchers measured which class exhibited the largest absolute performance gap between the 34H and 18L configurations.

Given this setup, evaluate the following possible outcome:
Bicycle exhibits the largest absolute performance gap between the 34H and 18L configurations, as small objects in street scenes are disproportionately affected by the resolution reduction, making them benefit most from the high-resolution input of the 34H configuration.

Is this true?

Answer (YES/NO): NO